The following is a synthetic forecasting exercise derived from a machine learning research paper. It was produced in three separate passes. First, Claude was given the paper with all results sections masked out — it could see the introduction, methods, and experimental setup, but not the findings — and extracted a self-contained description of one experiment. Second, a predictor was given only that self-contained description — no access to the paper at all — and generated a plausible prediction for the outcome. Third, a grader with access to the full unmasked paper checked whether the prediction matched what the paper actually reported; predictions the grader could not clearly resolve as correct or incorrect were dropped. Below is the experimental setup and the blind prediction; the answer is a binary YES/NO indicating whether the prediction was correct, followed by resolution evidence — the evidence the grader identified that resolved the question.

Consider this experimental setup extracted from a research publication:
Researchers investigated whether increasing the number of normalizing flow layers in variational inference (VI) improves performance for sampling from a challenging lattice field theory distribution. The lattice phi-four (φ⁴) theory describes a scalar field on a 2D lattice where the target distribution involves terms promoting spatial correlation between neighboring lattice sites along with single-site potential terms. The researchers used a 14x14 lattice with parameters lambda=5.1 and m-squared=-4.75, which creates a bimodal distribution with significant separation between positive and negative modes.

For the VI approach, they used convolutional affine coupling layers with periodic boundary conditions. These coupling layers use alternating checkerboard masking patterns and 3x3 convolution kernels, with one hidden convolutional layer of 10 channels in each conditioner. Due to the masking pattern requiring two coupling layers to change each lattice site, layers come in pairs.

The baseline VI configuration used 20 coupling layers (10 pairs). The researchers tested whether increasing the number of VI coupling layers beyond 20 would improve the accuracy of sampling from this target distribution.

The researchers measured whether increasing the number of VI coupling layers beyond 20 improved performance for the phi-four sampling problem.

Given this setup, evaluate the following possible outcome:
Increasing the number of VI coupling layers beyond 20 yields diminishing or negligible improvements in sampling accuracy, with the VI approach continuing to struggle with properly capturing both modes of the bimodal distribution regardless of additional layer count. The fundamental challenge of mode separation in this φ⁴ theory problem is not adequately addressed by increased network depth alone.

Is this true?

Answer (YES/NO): YES